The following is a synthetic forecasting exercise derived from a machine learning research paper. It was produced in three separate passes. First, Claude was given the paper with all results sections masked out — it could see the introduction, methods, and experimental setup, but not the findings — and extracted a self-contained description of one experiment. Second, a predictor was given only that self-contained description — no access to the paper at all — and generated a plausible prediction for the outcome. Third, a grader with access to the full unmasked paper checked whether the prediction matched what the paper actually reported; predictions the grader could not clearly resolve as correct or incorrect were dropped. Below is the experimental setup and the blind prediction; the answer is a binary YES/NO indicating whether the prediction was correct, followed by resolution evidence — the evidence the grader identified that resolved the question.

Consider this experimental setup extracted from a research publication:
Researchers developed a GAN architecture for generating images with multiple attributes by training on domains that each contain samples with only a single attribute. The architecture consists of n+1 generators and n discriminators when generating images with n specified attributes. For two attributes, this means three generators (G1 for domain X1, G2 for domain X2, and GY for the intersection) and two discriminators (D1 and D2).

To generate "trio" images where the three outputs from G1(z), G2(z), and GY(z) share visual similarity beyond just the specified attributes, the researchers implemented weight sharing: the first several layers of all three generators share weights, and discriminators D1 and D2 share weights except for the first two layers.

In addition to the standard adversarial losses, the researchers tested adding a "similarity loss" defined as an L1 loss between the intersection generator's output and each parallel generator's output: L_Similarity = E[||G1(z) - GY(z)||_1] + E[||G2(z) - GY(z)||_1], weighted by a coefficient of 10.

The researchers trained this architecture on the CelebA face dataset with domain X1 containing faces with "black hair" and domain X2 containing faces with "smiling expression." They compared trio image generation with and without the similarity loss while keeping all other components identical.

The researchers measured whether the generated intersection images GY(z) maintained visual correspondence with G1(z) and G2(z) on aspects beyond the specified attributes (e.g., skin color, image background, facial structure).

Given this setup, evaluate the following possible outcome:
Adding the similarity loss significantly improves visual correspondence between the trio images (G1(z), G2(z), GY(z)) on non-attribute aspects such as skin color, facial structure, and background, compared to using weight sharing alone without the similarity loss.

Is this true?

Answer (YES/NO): YES